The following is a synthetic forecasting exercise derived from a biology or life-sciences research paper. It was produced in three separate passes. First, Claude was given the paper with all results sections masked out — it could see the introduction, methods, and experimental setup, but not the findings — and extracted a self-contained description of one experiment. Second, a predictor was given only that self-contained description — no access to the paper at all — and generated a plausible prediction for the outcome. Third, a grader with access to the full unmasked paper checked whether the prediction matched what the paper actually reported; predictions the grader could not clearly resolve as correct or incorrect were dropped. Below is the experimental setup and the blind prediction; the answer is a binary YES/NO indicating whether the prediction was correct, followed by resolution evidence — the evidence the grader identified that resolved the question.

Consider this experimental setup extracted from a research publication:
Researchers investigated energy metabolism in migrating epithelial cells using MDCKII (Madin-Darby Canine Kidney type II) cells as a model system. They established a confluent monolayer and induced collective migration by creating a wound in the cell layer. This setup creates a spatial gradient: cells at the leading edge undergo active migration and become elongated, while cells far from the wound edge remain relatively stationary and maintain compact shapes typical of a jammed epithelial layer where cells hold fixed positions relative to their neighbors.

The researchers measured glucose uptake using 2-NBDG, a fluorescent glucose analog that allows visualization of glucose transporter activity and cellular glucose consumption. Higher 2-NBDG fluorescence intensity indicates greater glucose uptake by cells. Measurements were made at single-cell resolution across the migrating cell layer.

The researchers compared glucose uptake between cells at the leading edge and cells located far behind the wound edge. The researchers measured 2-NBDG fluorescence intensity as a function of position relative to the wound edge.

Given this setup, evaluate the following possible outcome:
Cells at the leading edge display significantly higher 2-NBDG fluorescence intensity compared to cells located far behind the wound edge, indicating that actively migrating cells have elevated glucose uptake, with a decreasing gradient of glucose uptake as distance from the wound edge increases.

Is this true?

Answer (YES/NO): NO